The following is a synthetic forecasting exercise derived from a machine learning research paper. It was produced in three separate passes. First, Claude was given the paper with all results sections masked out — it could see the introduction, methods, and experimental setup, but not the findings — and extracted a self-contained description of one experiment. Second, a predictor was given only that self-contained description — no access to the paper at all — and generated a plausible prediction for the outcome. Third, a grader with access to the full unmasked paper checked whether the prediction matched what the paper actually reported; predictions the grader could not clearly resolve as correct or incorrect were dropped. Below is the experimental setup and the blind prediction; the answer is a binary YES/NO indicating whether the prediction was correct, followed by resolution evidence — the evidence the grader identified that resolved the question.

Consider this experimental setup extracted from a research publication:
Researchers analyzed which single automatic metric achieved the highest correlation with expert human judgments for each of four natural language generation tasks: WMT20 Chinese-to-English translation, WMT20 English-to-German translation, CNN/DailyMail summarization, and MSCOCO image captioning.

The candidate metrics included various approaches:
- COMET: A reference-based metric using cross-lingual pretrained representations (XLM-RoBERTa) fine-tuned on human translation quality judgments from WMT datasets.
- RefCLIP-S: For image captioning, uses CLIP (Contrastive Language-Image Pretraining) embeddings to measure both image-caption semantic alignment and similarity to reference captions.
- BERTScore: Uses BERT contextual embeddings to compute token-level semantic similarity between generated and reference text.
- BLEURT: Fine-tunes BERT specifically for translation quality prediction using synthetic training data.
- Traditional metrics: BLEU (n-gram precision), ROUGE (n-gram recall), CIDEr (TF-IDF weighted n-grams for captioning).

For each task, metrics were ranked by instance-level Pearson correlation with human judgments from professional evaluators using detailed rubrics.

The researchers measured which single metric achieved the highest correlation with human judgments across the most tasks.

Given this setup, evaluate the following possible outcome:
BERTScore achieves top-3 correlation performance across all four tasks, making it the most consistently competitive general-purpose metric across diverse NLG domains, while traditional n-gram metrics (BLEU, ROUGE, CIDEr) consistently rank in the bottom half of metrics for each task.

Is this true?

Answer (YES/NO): NO